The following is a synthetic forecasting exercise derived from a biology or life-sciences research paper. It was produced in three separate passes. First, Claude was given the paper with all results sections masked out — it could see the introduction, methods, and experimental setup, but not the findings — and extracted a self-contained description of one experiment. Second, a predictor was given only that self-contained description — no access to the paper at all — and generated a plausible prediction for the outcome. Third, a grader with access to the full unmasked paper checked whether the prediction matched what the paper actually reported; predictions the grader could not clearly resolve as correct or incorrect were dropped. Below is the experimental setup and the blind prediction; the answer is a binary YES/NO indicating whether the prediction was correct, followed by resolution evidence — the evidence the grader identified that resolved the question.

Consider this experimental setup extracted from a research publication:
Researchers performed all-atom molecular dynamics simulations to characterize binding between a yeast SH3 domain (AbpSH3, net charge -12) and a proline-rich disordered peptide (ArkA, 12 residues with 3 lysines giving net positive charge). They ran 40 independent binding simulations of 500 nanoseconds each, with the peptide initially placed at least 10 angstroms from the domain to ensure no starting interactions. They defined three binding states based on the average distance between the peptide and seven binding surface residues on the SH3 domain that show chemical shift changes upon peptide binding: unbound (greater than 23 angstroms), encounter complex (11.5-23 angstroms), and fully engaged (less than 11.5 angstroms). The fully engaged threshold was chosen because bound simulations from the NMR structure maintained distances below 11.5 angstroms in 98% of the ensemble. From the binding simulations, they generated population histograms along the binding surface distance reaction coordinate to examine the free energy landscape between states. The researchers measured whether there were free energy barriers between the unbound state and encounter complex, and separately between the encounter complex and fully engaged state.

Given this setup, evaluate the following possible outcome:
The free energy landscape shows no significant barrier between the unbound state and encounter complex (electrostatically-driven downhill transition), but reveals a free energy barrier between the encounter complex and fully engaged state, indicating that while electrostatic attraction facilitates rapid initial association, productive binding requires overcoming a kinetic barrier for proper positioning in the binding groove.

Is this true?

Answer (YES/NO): YES